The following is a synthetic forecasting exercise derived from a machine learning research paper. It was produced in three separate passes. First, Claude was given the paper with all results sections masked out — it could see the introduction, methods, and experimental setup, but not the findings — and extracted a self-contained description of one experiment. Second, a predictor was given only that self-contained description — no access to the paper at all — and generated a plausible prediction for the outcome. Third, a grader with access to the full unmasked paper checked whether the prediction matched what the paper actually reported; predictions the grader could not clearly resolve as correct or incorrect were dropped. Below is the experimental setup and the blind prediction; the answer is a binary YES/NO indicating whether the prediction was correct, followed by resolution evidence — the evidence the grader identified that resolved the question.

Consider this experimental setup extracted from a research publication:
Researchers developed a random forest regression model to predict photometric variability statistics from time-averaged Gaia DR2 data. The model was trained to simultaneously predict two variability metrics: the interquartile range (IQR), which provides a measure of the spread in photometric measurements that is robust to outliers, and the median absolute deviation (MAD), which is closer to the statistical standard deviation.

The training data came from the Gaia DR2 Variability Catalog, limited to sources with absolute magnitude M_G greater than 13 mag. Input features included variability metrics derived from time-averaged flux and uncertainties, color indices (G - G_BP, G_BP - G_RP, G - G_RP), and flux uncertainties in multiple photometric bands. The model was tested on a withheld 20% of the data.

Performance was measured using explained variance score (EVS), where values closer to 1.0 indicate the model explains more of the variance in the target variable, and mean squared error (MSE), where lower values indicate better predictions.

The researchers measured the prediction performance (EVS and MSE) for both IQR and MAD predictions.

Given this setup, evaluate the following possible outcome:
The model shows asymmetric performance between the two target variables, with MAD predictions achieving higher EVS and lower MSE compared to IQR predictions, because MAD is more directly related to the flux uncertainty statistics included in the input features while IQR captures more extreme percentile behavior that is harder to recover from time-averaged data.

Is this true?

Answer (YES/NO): NO